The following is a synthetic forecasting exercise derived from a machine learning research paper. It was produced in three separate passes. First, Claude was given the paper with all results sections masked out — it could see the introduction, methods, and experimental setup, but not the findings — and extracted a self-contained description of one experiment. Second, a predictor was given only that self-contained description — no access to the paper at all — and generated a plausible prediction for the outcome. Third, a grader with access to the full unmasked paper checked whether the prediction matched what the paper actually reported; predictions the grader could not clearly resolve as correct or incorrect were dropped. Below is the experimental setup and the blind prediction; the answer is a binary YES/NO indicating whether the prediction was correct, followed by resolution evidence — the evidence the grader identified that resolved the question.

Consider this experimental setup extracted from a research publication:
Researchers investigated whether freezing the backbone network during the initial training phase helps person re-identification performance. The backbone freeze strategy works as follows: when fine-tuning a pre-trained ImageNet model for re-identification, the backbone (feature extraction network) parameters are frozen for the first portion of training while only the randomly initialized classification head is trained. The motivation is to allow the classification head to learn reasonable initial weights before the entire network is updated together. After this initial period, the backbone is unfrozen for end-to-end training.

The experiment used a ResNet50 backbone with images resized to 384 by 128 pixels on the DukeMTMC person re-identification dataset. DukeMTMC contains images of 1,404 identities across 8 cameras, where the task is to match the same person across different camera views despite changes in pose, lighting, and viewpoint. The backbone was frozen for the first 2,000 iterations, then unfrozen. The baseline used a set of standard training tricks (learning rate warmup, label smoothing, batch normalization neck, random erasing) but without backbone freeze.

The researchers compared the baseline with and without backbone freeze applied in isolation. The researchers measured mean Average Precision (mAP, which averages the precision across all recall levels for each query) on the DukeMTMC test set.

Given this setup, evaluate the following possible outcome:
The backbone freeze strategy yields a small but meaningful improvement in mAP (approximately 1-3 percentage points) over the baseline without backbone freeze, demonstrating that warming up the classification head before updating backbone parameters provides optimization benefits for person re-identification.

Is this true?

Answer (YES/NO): NO